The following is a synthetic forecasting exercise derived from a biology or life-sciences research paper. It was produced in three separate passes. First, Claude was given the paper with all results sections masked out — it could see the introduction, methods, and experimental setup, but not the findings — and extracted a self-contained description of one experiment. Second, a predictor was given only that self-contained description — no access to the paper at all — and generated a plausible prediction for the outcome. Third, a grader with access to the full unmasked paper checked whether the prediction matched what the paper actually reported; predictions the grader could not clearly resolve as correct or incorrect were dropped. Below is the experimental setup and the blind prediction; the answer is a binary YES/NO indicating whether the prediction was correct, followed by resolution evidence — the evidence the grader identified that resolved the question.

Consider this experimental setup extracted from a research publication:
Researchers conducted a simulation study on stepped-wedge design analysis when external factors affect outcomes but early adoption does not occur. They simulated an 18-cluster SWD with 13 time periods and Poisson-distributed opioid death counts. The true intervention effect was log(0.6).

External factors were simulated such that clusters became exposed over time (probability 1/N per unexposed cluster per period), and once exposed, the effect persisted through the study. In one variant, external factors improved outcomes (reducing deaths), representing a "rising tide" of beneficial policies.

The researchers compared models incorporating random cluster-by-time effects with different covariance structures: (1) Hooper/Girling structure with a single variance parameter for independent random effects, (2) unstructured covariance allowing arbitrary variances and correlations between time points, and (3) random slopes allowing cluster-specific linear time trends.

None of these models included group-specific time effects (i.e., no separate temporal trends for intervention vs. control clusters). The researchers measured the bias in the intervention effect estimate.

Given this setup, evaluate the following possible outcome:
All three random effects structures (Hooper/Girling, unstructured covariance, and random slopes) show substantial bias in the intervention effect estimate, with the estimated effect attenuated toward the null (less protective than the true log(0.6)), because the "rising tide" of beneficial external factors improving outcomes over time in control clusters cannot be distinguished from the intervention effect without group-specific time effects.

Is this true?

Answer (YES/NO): NO